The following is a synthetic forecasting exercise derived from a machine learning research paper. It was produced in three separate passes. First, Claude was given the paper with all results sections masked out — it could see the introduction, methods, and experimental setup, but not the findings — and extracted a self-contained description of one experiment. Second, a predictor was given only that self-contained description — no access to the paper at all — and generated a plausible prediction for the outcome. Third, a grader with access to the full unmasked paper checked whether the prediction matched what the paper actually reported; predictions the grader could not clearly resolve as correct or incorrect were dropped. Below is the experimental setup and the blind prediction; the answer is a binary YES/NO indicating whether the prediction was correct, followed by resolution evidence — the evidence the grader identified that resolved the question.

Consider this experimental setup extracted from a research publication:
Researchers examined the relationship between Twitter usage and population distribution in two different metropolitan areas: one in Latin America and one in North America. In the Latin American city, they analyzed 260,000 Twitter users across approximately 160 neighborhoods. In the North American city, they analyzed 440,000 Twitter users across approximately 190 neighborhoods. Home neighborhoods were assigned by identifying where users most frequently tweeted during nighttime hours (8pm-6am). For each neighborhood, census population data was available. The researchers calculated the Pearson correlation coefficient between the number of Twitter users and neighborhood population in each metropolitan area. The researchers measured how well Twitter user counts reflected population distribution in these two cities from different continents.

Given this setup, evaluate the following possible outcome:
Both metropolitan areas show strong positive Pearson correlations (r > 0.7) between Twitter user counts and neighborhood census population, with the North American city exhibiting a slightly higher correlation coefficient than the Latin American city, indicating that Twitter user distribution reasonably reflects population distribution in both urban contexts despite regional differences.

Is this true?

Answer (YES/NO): NO